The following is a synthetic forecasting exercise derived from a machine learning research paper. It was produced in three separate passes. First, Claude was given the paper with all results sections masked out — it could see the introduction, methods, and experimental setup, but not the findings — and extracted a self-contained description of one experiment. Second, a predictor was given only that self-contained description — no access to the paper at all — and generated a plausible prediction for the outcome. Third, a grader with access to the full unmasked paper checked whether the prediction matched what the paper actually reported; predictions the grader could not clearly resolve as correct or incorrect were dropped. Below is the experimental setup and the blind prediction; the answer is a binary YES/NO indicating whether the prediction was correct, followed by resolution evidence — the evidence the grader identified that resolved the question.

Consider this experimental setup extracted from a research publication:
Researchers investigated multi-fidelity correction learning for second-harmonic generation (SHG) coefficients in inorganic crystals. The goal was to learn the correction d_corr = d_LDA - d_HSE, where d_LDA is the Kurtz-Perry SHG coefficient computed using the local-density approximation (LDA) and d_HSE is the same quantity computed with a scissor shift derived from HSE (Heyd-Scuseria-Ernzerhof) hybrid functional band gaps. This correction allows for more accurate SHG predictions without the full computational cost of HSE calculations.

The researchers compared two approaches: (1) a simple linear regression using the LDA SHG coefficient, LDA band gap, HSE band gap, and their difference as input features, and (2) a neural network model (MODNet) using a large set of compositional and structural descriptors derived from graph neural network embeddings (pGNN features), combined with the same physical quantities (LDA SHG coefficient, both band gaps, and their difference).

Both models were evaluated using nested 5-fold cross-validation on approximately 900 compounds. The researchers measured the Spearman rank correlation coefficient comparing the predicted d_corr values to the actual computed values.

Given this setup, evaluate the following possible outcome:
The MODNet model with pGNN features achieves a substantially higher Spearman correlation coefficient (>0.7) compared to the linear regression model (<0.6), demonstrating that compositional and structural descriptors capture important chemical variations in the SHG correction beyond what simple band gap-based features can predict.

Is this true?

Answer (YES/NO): NO